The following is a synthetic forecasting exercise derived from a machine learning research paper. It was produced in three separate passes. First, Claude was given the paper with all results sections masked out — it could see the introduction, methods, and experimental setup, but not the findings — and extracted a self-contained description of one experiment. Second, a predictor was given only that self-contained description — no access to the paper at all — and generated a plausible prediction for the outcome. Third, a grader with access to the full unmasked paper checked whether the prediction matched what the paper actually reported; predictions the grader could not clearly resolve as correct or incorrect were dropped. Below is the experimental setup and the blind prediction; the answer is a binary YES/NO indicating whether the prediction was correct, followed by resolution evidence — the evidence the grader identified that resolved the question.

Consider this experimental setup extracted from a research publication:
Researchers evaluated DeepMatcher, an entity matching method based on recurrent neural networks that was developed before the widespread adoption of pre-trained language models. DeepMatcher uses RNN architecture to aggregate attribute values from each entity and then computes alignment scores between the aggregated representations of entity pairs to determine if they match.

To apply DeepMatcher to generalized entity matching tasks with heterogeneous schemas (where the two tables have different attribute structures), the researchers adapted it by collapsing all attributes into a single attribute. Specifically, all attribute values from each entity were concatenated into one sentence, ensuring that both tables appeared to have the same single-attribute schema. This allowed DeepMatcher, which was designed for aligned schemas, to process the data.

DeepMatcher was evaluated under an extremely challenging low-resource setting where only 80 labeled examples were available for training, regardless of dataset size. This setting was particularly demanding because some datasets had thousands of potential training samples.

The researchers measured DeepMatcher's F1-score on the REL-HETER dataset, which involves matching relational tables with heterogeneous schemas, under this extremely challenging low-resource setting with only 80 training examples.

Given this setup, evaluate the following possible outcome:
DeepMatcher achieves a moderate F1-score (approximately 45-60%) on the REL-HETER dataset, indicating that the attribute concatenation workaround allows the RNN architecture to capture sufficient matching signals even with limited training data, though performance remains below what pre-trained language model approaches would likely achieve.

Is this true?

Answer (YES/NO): NO